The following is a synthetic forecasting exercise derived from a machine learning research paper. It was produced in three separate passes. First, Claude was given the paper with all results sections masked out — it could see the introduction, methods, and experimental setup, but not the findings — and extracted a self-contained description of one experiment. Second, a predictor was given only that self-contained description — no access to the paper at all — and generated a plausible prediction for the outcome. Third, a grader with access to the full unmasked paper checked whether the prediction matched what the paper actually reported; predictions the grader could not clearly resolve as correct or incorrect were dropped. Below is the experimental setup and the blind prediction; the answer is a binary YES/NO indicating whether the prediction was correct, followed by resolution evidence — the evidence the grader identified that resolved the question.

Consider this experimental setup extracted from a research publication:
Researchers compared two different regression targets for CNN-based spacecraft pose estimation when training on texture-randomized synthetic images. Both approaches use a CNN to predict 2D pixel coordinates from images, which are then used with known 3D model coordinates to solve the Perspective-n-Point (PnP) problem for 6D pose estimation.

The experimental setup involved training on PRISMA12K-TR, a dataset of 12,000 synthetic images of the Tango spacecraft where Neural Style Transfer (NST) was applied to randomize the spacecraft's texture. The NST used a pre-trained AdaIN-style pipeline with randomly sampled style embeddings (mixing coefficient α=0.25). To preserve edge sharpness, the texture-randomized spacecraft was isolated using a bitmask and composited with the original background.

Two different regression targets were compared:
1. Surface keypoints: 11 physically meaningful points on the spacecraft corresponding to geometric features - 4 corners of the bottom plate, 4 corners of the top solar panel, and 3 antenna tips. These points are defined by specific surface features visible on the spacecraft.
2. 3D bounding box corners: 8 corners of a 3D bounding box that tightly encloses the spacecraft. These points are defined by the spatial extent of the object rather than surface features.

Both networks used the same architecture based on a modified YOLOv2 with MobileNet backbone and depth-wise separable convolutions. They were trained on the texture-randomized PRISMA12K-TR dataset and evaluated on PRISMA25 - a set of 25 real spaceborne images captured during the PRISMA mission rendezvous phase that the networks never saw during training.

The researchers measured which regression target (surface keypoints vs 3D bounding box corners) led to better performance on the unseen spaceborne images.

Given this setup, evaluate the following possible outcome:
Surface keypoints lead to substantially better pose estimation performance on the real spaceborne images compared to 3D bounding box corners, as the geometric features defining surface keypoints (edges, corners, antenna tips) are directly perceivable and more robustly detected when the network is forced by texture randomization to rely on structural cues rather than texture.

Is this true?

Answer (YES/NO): NO